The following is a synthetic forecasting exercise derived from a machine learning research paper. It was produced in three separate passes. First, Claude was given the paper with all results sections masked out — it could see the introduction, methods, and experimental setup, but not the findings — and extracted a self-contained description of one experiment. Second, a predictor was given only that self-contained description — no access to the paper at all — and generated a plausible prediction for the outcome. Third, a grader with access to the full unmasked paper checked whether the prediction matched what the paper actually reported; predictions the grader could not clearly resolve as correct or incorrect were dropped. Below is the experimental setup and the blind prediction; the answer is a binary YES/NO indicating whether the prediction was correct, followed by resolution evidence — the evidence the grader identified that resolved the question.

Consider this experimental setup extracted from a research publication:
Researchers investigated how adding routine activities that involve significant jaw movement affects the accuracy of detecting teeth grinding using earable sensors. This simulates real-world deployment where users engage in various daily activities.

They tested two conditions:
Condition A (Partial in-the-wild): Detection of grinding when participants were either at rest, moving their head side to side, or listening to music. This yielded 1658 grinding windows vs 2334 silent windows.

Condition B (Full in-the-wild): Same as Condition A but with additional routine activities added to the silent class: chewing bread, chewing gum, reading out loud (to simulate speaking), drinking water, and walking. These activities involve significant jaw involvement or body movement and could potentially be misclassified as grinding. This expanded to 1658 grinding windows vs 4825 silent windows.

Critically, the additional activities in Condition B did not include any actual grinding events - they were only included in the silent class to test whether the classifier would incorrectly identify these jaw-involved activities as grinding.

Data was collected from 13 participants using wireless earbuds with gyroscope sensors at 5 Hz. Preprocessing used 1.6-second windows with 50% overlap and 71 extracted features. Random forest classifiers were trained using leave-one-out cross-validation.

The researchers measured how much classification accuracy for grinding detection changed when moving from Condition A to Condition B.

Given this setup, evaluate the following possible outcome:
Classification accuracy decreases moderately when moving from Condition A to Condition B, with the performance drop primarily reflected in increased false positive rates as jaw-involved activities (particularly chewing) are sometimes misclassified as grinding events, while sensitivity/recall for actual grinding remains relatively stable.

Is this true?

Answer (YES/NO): NO